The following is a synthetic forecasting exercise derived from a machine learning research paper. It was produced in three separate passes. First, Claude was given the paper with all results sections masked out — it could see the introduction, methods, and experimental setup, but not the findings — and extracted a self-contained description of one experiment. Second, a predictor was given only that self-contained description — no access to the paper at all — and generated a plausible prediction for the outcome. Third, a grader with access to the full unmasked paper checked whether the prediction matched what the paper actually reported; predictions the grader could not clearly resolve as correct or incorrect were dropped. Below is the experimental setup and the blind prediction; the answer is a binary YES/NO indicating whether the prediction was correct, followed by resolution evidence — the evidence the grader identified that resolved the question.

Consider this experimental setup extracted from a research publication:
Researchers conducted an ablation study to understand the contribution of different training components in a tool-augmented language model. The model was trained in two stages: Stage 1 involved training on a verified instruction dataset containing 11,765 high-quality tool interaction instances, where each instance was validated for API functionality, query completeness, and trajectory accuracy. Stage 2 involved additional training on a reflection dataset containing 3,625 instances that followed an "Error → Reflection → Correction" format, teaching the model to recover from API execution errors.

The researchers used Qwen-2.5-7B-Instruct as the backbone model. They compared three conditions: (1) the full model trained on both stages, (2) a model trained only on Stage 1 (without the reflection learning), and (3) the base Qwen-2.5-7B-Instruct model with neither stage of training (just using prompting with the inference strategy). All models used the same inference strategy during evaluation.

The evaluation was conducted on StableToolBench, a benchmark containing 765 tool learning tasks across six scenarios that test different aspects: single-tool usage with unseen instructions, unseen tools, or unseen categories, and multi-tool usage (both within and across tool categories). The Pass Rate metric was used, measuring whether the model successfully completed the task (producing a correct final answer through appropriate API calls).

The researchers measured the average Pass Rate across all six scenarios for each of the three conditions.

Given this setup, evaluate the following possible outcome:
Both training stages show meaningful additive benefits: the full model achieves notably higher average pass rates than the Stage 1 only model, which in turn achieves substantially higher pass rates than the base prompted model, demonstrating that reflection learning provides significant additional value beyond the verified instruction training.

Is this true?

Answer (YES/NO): YES